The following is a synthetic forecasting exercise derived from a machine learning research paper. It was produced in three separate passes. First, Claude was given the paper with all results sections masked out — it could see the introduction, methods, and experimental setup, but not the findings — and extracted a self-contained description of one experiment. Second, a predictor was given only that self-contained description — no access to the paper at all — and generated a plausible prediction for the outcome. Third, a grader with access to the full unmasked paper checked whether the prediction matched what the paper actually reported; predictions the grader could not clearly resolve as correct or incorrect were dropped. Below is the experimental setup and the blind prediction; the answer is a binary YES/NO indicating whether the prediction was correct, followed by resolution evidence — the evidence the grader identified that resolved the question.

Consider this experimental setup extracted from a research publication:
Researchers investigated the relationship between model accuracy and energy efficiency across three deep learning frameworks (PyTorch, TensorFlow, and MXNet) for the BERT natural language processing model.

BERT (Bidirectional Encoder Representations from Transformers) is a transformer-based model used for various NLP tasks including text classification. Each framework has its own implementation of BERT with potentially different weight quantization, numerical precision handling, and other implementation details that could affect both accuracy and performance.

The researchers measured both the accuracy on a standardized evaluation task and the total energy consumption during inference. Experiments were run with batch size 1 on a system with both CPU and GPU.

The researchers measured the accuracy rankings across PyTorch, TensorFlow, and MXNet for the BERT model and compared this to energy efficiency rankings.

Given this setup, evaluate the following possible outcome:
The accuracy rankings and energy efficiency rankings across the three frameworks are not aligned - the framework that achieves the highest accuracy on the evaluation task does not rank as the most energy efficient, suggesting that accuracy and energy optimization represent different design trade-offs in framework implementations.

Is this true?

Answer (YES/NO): YES